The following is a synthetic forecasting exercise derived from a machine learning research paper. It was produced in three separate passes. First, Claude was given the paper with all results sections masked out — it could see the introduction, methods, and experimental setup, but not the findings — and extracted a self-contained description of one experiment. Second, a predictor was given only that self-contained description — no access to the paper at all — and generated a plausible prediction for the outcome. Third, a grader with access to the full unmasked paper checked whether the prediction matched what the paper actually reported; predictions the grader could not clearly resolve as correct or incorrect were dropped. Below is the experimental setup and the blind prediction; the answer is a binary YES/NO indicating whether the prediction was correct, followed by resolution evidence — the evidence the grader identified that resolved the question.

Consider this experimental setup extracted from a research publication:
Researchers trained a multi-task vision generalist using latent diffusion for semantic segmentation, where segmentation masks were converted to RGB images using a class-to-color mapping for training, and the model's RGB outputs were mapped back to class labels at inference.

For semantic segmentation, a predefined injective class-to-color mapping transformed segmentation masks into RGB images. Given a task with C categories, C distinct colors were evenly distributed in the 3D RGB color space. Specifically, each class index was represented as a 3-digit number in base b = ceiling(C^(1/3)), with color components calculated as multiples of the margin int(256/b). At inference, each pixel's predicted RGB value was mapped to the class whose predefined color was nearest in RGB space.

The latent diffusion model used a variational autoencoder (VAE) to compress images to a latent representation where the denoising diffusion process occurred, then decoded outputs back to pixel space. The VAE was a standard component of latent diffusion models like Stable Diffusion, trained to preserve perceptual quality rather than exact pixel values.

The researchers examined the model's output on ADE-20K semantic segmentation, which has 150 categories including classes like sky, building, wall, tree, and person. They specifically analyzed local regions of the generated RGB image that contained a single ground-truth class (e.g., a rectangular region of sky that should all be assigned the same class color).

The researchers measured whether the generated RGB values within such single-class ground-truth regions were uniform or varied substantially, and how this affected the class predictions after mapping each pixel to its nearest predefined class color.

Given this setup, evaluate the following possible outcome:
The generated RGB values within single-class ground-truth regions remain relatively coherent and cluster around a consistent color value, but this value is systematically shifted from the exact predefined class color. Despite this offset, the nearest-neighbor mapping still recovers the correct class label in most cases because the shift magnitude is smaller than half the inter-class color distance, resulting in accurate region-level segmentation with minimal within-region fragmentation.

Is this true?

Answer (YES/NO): NO